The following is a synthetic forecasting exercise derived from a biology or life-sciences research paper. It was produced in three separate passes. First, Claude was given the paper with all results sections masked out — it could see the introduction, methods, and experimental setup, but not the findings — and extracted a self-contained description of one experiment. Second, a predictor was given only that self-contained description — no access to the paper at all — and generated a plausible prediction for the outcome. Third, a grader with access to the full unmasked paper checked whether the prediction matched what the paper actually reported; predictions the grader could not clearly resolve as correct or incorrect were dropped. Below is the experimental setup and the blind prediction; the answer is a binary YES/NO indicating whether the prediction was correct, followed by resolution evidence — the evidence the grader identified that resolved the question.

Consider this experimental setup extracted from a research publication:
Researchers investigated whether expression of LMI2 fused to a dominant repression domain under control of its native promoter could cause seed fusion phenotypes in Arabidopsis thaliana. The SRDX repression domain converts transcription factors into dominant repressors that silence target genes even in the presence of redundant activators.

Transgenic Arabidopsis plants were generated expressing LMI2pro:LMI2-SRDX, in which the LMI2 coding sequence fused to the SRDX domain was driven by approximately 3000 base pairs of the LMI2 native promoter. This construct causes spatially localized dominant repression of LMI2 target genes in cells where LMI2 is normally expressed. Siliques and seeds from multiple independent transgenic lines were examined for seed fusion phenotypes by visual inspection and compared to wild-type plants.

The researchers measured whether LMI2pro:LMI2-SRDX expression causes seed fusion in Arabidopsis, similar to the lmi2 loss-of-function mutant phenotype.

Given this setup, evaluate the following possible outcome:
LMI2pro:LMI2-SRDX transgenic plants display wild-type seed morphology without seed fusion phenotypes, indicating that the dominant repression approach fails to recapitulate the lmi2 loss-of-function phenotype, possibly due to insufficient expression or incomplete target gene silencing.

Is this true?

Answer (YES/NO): NO